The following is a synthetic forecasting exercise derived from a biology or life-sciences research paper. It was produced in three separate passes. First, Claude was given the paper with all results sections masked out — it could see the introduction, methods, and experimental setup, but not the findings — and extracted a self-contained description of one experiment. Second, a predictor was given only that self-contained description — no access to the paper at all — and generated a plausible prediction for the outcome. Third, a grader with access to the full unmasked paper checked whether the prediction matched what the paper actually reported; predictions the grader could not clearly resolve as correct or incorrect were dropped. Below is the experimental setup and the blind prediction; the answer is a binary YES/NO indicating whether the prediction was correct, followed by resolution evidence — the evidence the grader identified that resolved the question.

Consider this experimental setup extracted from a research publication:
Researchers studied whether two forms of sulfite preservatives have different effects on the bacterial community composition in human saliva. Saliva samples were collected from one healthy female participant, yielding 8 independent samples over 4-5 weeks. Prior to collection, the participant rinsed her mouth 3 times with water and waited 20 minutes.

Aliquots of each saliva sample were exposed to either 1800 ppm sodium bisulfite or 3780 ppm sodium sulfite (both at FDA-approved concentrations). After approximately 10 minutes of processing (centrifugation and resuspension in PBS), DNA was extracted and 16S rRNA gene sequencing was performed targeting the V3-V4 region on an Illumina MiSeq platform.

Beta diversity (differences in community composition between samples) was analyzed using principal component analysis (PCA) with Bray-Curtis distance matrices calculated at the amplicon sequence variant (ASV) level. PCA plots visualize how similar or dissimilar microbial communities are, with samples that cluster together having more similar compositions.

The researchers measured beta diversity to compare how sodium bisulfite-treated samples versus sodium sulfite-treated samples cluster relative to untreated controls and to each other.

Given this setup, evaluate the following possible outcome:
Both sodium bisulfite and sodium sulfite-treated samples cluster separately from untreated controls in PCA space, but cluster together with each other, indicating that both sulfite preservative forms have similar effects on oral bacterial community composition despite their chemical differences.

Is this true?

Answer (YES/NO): NO